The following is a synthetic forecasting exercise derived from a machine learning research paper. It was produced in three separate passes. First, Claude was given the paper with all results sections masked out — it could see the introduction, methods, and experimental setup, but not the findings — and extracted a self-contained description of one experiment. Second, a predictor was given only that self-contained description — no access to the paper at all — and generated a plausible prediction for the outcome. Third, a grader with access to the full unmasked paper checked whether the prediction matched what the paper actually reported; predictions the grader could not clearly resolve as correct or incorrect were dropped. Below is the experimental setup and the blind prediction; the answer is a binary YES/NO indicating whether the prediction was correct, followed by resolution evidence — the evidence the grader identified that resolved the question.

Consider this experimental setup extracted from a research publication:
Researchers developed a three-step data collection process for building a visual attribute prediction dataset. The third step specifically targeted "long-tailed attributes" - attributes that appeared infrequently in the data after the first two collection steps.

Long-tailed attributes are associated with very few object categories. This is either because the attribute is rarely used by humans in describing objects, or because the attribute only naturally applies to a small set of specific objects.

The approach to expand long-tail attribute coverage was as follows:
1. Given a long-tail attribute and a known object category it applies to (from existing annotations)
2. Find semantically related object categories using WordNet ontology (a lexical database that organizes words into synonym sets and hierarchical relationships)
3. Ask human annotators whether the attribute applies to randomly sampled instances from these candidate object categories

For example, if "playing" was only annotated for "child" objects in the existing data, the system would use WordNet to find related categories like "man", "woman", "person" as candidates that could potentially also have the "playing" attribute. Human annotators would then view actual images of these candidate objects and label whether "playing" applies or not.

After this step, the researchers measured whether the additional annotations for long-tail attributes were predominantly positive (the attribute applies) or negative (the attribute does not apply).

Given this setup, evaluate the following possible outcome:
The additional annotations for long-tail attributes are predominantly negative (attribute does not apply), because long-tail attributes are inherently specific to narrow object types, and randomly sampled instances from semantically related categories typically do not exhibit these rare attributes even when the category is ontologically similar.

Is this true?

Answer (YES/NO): YES